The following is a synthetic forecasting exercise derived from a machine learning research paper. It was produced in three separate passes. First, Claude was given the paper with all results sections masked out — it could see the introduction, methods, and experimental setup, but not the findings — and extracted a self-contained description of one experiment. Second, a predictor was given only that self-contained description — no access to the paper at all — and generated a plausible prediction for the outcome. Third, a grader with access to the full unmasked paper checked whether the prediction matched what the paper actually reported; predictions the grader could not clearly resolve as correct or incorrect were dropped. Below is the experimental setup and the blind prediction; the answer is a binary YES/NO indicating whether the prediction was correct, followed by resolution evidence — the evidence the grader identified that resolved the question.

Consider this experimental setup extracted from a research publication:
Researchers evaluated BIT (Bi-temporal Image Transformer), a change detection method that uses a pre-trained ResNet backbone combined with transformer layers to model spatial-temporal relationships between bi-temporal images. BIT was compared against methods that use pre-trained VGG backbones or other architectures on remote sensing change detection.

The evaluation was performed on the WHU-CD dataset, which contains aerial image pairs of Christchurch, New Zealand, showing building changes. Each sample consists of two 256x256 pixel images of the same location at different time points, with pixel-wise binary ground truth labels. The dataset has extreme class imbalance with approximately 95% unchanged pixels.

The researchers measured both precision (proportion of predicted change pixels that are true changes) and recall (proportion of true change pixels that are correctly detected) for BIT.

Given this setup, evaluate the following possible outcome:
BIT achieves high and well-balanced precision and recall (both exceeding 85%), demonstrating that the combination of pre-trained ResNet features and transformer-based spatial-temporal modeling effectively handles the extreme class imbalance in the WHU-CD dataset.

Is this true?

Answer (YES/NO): NO